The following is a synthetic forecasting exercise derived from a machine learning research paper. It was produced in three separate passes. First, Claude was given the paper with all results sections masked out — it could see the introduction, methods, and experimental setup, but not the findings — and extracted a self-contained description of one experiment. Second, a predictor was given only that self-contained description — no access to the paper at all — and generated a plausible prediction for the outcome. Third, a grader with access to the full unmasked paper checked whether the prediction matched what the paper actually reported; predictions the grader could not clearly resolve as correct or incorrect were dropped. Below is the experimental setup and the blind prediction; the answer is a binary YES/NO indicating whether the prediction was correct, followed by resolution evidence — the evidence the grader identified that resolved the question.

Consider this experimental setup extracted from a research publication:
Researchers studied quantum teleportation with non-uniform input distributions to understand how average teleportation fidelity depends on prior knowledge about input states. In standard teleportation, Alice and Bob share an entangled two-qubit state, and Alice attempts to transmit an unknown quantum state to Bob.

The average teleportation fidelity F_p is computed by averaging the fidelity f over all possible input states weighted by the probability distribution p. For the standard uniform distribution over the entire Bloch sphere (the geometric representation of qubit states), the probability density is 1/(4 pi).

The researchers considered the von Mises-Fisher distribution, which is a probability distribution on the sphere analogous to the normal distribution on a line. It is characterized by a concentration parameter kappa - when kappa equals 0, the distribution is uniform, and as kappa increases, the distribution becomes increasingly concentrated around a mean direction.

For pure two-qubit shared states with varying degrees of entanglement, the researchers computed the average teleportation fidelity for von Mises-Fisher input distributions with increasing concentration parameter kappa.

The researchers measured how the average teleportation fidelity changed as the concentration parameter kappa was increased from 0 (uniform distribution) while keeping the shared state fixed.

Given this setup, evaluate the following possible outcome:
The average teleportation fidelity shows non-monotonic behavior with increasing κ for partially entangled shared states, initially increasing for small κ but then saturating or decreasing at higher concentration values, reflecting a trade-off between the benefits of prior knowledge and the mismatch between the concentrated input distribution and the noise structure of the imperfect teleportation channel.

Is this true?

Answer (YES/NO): NO